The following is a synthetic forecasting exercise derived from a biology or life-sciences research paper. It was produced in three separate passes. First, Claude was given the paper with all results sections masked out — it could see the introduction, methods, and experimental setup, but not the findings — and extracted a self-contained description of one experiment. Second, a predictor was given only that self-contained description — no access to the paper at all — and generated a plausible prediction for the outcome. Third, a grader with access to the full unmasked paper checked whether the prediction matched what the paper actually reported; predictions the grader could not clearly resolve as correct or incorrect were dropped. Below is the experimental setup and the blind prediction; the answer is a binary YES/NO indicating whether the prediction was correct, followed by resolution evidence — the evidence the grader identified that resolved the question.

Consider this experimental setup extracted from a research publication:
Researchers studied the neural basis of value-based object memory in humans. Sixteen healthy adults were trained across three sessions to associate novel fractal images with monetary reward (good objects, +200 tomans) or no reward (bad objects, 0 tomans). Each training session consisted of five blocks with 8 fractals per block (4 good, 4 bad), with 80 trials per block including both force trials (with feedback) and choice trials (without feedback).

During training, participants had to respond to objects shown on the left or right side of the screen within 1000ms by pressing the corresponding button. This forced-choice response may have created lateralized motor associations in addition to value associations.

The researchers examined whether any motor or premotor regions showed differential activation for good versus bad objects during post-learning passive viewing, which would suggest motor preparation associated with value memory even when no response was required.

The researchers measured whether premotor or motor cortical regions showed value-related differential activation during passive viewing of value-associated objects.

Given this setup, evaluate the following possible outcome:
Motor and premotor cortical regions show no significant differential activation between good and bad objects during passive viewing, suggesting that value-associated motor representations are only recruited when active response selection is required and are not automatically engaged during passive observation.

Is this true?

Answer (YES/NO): YES